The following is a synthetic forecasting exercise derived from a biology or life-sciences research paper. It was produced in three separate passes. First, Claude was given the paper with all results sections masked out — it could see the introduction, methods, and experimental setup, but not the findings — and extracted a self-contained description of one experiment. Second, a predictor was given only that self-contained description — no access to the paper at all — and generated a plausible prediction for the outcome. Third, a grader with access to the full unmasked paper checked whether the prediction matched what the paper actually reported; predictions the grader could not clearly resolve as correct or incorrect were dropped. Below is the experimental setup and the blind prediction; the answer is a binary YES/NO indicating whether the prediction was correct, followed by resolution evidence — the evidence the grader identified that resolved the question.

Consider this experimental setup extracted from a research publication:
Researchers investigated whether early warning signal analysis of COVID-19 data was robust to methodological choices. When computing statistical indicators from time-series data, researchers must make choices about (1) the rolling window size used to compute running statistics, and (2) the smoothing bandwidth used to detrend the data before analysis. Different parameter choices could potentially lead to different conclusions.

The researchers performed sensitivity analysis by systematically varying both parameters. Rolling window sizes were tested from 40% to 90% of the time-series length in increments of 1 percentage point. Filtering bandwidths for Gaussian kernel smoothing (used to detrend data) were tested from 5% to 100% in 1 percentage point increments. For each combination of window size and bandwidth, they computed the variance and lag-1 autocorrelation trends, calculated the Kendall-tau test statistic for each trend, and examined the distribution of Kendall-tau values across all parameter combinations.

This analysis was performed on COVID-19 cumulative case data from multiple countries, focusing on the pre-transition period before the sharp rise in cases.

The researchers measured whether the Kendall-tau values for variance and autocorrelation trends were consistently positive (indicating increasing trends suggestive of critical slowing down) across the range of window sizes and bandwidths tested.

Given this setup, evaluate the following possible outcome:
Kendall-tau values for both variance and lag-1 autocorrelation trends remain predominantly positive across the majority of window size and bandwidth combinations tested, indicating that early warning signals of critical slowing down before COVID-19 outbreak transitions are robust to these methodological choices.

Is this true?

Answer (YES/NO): NO